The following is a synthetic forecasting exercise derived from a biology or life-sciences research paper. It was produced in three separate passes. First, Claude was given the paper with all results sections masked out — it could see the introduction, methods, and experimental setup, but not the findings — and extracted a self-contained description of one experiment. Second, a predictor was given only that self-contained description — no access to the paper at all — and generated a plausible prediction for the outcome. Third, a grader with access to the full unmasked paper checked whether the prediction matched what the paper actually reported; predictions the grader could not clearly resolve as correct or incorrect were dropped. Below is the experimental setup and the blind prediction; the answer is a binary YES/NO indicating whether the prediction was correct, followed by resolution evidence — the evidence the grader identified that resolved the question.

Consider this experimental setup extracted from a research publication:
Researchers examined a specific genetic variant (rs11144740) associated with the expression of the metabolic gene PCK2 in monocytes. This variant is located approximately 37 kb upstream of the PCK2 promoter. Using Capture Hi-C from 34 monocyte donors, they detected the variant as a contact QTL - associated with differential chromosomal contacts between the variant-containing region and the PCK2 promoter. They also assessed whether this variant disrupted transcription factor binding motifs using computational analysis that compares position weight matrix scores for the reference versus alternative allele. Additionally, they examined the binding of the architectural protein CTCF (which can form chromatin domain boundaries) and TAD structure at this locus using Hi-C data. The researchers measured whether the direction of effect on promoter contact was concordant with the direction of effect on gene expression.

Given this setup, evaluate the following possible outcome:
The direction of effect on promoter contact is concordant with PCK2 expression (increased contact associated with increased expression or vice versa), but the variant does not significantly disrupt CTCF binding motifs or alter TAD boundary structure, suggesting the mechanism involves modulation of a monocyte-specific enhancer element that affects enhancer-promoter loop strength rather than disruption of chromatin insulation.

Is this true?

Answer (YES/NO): NO